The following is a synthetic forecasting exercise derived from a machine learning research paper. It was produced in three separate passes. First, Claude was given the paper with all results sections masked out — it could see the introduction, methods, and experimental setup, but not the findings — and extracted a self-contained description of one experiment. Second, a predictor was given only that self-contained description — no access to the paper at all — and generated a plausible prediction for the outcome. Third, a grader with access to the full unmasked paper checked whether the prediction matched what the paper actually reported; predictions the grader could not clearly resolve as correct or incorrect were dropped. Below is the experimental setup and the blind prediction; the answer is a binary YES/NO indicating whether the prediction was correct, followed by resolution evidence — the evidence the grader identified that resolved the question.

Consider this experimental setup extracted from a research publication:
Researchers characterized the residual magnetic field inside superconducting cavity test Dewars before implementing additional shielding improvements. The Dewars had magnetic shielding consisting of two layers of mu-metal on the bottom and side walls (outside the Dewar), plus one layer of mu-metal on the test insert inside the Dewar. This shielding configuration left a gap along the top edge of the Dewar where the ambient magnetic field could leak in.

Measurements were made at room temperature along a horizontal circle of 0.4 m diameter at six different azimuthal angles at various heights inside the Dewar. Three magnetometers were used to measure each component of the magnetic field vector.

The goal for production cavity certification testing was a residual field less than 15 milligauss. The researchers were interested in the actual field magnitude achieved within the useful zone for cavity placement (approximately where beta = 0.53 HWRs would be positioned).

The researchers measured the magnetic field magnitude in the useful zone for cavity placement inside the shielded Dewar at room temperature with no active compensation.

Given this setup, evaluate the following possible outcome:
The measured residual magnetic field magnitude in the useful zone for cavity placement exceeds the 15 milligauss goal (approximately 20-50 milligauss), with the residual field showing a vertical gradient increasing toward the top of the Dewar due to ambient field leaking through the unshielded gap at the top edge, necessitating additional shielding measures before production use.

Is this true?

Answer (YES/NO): NO